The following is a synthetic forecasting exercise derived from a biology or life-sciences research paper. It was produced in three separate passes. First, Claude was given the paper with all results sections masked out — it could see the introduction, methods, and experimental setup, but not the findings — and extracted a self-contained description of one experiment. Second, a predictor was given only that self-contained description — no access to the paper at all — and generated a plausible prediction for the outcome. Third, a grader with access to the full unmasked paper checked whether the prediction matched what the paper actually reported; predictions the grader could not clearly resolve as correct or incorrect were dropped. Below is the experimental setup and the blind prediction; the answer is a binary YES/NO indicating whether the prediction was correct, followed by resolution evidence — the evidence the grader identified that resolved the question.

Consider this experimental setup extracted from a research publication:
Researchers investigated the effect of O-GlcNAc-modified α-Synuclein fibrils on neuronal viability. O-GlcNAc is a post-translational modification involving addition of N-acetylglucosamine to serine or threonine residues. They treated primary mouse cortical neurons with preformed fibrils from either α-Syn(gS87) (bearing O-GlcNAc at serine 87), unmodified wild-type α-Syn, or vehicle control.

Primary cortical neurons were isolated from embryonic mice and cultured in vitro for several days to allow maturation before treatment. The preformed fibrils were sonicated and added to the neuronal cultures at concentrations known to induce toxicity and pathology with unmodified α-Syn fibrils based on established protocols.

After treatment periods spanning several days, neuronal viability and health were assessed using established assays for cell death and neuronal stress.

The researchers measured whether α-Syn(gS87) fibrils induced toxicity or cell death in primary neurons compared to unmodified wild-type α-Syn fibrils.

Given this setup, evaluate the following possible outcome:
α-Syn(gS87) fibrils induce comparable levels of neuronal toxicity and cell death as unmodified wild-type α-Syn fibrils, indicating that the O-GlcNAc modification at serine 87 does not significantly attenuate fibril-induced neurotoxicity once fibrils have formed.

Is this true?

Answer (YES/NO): NO